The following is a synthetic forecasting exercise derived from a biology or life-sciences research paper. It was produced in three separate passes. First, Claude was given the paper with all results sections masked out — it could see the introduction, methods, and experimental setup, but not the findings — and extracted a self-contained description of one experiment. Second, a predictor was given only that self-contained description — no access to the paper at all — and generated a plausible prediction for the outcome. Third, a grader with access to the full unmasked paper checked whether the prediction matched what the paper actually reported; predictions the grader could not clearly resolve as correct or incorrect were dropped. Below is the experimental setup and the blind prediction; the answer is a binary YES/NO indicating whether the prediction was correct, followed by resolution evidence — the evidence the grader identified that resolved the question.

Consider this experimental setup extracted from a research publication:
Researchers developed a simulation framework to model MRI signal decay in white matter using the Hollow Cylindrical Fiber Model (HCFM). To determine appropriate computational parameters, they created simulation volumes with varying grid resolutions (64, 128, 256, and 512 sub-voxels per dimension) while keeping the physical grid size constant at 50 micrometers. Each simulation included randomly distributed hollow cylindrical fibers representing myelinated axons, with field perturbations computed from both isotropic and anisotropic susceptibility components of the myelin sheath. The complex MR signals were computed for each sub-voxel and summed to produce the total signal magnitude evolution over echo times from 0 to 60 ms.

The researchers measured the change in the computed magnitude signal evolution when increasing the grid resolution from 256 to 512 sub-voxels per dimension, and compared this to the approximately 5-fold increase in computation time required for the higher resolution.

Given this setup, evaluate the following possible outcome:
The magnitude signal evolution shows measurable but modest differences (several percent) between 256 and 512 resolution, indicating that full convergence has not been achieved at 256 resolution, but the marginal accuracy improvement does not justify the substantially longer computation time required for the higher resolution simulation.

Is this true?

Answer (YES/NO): NO